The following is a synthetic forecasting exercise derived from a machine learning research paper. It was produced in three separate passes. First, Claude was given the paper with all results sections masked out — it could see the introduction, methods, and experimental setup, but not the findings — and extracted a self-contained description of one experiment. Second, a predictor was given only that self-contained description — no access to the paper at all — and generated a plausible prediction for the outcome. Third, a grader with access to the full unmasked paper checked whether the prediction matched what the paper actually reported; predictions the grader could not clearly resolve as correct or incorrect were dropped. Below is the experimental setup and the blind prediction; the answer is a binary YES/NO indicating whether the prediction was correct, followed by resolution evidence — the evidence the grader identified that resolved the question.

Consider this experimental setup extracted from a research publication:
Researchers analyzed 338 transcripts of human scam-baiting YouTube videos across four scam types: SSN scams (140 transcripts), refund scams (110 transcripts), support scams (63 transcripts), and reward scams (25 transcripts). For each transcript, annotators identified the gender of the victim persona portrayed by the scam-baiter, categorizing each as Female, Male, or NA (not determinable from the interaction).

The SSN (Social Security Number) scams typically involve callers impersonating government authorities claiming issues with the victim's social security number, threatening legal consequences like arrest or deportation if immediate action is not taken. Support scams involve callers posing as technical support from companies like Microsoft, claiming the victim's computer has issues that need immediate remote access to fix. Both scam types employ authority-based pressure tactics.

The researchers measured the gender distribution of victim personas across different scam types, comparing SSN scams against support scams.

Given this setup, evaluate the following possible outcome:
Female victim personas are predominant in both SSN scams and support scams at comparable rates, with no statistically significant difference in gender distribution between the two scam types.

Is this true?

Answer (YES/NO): NO